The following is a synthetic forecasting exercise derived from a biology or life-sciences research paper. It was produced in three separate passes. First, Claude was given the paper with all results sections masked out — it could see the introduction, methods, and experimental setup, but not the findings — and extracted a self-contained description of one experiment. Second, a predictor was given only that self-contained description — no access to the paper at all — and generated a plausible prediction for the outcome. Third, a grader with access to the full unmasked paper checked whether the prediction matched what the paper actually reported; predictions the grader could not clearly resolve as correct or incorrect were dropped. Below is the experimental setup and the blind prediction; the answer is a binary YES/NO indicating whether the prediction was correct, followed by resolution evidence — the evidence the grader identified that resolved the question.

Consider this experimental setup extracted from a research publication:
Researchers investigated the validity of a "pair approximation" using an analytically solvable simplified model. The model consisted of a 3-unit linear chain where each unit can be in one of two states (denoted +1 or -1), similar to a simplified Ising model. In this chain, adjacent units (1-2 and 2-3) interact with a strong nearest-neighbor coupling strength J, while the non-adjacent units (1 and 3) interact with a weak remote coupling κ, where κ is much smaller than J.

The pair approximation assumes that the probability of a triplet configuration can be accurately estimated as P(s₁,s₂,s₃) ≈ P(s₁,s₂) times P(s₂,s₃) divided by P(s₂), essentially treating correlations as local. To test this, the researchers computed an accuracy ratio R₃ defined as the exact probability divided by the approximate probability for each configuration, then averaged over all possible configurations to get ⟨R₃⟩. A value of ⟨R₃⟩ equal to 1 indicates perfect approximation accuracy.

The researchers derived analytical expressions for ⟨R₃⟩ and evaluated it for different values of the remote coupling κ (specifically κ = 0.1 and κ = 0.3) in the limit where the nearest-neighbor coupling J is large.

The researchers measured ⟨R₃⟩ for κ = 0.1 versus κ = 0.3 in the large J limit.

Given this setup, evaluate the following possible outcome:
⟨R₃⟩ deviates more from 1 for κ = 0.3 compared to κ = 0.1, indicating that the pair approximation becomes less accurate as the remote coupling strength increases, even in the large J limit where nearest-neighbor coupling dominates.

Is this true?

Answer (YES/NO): YES